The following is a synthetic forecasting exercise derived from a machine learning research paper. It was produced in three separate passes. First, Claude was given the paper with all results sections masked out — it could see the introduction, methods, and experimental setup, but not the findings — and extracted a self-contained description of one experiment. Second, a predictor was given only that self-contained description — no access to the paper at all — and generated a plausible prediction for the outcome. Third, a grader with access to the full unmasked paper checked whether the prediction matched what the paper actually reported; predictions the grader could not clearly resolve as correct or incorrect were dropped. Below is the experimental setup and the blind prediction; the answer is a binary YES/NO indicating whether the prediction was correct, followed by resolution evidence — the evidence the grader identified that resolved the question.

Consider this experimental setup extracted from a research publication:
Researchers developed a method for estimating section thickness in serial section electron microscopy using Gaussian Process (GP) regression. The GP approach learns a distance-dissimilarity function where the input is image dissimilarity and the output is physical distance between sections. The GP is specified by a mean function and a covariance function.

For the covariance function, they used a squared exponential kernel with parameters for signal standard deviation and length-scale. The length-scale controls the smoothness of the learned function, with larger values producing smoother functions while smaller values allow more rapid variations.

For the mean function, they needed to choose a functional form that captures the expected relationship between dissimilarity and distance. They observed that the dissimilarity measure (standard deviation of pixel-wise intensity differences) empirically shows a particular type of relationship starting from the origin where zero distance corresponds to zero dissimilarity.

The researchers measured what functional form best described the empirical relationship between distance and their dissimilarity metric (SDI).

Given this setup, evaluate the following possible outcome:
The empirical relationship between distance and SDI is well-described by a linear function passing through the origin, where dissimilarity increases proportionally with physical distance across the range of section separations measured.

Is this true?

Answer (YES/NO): NO